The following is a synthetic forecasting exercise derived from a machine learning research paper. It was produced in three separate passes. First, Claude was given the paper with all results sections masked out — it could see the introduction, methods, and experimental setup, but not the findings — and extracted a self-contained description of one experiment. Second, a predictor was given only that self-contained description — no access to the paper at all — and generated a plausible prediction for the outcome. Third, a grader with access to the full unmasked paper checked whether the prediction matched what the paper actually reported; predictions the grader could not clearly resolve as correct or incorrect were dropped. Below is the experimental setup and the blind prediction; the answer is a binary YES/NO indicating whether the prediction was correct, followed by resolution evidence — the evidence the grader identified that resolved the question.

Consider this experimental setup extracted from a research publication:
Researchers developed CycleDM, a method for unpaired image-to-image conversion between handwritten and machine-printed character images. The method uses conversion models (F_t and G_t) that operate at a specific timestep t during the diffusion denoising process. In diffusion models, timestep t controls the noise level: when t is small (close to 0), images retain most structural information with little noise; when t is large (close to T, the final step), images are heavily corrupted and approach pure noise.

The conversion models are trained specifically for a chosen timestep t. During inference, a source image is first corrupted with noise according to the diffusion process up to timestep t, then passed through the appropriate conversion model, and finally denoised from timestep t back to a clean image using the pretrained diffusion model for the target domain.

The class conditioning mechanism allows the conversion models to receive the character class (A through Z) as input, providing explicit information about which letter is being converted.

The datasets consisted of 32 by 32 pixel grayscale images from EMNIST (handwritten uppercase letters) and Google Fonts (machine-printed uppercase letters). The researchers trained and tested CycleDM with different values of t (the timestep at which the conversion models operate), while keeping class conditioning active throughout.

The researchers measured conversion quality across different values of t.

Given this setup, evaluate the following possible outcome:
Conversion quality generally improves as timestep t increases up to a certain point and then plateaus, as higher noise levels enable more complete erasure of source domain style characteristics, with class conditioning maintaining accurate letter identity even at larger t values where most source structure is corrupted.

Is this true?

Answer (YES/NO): NO